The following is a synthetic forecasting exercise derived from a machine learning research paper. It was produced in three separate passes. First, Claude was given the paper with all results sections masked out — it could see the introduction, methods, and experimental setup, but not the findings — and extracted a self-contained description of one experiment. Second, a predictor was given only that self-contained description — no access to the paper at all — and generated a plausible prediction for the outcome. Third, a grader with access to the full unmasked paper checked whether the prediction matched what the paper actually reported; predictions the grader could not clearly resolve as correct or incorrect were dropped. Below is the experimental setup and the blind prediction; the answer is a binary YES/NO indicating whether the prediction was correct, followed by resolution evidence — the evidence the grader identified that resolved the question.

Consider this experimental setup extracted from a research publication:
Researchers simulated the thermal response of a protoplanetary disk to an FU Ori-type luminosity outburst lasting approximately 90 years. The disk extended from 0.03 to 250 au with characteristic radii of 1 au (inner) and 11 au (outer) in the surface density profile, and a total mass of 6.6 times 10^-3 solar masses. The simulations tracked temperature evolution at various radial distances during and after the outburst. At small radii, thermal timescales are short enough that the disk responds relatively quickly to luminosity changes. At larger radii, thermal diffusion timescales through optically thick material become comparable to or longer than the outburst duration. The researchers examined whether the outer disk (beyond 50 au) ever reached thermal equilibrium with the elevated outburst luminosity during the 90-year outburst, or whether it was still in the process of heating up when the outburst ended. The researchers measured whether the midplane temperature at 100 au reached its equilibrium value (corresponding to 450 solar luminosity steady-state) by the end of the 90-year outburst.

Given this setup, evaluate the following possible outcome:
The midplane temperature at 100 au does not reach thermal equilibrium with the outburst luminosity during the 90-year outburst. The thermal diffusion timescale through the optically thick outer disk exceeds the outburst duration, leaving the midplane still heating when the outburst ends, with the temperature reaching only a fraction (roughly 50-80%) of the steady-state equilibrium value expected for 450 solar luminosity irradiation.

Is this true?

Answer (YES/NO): NO